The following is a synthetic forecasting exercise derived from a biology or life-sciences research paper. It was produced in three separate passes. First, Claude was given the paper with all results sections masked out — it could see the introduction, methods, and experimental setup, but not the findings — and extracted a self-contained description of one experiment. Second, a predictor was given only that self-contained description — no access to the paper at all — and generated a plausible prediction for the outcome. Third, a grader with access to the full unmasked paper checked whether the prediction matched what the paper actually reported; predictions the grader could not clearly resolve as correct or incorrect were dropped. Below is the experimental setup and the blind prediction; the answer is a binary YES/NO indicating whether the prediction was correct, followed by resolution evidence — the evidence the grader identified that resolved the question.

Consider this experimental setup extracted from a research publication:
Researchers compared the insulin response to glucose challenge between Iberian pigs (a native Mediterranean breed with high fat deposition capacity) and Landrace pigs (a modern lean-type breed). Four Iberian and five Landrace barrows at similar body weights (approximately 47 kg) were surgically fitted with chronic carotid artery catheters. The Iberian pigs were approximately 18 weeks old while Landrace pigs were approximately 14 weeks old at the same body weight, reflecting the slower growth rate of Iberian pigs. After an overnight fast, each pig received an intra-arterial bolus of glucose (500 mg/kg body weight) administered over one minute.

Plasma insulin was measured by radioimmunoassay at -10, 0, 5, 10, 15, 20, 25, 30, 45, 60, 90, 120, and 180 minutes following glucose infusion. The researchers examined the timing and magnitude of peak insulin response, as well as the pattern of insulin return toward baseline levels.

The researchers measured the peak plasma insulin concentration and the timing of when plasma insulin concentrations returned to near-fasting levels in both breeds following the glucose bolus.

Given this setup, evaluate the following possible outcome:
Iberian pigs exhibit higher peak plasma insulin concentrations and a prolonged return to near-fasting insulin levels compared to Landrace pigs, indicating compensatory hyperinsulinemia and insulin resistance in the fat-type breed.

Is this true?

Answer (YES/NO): NO